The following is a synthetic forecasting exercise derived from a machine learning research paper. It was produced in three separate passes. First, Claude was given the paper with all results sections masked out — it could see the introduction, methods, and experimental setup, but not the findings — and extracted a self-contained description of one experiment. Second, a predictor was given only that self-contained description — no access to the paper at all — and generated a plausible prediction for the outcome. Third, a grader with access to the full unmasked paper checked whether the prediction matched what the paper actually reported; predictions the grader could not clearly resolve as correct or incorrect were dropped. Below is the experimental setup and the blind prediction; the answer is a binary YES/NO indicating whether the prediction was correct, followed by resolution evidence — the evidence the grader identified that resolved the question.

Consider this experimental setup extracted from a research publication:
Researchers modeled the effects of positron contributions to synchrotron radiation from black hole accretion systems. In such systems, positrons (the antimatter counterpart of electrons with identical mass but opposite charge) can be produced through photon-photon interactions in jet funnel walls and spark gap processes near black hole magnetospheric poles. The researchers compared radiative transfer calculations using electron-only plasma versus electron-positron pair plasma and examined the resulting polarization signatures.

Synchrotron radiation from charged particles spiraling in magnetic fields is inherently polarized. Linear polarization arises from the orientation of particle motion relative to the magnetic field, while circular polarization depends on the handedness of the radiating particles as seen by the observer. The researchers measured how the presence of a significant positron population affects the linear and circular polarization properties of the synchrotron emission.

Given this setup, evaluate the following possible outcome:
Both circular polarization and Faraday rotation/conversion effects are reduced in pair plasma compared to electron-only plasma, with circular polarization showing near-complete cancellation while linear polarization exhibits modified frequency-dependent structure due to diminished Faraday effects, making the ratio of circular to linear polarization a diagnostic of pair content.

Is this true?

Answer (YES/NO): NO